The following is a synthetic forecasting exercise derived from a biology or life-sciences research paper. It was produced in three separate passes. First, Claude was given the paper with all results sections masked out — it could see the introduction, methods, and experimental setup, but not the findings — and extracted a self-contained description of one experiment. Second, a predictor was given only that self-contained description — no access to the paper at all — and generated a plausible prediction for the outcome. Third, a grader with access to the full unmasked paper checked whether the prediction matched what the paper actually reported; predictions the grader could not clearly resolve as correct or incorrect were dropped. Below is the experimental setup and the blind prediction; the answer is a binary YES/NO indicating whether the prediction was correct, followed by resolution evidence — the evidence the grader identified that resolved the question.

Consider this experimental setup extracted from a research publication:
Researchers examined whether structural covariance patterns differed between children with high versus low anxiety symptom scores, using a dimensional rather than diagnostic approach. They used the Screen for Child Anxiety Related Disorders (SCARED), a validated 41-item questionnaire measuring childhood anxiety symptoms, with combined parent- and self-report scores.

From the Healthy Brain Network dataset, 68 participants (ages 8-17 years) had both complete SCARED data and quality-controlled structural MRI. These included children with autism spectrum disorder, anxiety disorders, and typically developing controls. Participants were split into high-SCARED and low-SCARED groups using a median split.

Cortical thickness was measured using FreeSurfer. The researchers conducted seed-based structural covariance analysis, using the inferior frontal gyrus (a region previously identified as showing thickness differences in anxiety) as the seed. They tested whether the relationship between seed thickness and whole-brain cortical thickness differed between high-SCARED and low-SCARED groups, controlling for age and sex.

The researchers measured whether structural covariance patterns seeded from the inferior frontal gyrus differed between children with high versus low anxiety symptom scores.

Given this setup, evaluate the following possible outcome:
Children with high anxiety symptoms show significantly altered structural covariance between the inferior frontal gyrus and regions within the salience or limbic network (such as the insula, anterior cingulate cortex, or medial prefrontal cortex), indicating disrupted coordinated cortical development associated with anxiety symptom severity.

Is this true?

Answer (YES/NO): NO